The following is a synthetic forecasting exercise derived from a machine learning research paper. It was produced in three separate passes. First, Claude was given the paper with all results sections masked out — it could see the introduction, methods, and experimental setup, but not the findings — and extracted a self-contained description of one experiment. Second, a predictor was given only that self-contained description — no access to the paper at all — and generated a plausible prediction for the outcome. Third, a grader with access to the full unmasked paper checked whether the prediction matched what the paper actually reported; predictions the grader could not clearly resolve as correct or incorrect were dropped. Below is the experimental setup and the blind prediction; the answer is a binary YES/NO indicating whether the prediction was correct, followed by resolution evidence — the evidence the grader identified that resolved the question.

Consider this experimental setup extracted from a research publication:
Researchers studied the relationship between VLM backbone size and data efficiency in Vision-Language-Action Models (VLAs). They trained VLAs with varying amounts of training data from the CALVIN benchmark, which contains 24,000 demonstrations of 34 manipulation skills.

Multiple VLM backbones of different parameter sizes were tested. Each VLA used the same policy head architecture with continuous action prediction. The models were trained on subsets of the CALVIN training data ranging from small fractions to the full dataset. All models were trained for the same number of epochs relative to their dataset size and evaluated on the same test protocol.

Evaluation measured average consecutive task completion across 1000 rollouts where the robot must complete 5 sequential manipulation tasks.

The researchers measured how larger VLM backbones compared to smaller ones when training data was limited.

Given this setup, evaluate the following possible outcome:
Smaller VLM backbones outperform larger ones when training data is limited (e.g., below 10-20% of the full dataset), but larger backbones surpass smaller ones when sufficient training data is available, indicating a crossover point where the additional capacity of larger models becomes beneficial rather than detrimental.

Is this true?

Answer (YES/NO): NO